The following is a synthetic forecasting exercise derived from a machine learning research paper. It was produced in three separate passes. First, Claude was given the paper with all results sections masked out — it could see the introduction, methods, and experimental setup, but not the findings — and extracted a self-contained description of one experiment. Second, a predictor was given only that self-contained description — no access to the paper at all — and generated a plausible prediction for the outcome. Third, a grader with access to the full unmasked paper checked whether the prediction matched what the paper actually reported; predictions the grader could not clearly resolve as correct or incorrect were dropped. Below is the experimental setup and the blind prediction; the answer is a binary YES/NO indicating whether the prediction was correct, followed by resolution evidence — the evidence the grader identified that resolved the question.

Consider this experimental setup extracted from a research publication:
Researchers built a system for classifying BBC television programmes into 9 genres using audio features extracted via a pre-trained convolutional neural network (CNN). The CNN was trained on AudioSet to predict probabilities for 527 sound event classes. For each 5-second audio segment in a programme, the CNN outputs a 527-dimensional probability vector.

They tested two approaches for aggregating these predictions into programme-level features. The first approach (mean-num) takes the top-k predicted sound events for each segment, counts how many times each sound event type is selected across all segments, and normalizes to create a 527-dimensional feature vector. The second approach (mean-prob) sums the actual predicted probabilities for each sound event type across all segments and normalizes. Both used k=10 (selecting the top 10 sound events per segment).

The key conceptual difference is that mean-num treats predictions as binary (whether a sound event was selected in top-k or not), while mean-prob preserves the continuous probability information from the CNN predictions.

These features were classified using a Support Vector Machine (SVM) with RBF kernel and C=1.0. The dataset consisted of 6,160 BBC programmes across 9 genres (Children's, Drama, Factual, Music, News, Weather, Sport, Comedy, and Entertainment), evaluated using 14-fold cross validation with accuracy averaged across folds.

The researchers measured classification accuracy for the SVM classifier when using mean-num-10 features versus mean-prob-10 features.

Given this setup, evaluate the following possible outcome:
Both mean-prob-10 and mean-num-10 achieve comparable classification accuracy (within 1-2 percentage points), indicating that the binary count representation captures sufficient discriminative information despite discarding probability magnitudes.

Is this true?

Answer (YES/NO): NO